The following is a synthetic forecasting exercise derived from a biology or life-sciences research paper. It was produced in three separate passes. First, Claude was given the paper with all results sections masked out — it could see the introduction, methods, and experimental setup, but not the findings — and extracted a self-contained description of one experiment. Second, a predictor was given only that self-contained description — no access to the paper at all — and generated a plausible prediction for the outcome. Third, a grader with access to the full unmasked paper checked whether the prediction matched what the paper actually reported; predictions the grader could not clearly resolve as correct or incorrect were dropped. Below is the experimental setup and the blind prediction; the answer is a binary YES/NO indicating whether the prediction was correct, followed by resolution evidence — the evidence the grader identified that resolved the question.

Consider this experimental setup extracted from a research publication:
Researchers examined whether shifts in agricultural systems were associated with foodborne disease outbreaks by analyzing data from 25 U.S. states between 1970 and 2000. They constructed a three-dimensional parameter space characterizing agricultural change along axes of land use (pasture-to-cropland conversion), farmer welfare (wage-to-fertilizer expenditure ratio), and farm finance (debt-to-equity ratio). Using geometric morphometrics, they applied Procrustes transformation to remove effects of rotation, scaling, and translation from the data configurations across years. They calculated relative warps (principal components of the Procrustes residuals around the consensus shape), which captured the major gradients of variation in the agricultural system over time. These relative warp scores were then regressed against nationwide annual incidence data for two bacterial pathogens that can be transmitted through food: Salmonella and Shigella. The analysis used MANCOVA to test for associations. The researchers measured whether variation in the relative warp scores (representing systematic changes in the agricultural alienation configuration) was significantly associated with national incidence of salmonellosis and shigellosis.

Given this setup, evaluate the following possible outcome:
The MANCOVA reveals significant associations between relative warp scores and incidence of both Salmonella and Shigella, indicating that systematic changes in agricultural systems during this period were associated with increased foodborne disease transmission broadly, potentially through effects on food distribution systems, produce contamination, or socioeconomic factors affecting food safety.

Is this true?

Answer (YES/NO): NO